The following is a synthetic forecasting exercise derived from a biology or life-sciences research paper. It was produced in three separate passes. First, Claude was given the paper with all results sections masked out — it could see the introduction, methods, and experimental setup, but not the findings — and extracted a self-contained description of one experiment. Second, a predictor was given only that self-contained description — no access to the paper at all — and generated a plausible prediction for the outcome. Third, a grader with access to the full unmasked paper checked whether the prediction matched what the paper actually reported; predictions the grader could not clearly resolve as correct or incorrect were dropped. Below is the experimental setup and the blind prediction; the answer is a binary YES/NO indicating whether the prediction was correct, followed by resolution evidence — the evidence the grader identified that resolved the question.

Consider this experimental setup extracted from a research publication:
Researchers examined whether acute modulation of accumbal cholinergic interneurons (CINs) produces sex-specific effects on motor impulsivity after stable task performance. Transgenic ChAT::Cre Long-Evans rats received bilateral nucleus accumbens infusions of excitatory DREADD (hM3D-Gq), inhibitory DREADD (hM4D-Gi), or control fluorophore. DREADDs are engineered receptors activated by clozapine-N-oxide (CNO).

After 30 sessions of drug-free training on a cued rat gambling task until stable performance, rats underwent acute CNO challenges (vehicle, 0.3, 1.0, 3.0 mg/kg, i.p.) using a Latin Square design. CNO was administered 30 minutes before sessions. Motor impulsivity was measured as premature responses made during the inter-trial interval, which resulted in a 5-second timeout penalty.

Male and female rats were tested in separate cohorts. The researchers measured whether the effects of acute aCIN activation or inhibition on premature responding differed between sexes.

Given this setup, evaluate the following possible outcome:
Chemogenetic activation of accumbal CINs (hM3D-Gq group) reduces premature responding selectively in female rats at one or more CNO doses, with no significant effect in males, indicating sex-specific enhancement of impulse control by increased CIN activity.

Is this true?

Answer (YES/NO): NO